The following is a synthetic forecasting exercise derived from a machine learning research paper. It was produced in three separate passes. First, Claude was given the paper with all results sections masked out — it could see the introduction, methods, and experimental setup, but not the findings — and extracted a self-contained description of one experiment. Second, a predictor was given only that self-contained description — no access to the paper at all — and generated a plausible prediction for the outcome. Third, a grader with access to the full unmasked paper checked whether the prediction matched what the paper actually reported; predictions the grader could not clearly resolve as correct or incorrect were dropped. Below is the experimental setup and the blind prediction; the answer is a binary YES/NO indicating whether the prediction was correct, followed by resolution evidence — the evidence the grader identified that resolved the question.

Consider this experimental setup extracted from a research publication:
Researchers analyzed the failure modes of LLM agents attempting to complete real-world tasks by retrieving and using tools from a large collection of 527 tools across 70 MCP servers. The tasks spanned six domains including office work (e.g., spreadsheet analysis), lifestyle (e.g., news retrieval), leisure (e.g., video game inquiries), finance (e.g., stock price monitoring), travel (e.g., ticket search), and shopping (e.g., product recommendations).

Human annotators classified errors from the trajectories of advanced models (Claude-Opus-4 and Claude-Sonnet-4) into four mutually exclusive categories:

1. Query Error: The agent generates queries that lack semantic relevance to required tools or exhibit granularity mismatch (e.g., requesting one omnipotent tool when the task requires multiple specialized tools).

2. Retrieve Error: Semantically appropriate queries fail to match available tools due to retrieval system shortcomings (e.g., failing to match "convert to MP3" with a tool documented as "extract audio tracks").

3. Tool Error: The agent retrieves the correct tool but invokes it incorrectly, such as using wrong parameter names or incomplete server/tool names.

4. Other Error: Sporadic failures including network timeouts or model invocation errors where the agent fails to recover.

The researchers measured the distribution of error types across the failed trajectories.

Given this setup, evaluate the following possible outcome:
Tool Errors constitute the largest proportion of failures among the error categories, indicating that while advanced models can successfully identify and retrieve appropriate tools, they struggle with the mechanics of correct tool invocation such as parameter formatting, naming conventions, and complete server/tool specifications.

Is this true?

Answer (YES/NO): NO